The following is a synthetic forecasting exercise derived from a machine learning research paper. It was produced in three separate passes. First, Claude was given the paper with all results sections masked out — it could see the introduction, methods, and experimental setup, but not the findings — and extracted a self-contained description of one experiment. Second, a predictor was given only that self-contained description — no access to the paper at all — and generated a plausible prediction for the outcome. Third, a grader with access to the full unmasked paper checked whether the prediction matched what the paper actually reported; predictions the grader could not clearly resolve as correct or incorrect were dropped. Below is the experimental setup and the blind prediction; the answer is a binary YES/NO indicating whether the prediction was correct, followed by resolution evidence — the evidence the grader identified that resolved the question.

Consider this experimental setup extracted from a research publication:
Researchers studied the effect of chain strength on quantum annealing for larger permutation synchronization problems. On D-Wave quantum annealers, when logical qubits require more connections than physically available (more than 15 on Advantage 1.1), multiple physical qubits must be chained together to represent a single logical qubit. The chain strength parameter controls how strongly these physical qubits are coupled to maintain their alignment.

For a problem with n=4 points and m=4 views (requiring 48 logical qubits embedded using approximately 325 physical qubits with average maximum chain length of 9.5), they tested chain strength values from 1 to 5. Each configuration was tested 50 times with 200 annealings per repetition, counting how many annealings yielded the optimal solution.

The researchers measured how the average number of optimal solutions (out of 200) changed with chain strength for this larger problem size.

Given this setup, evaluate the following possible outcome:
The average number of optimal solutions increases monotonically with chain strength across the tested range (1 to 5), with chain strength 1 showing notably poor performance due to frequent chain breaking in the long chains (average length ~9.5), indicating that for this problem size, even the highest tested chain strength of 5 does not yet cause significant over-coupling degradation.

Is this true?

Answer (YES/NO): NO